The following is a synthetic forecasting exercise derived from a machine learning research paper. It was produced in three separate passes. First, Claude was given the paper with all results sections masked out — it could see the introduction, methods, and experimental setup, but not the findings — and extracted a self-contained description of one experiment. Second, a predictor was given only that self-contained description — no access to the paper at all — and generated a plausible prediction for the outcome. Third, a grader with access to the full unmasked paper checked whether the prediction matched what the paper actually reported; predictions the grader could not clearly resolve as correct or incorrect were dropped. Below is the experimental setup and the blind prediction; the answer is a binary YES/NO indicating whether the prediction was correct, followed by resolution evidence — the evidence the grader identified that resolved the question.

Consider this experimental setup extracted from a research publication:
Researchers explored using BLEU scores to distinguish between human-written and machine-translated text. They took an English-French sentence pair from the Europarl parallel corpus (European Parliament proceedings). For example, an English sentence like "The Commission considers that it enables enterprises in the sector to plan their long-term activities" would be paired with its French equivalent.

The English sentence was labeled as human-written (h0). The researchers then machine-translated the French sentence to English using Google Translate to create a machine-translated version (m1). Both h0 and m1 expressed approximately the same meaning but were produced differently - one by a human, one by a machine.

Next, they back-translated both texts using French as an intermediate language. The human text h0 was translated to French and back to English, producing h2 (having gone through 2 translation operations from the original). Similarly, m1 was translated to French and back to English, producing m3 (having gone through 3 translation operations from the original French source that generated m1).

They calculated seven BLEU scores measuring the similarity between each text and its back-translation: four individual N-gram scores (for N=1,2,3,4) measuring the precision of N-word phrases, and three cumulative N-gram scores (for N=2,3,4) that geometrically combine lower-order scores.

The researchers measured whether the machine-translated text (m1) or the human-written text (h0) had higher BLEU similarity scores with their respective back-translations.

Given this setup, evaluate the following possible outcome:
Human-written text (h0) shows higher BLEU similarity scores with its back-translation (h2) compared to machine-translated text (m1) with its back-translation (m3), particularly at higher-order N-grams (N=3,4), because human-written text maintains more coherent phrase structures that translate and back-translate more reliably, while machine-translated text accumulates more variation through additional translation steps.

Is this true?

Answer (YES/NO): NO